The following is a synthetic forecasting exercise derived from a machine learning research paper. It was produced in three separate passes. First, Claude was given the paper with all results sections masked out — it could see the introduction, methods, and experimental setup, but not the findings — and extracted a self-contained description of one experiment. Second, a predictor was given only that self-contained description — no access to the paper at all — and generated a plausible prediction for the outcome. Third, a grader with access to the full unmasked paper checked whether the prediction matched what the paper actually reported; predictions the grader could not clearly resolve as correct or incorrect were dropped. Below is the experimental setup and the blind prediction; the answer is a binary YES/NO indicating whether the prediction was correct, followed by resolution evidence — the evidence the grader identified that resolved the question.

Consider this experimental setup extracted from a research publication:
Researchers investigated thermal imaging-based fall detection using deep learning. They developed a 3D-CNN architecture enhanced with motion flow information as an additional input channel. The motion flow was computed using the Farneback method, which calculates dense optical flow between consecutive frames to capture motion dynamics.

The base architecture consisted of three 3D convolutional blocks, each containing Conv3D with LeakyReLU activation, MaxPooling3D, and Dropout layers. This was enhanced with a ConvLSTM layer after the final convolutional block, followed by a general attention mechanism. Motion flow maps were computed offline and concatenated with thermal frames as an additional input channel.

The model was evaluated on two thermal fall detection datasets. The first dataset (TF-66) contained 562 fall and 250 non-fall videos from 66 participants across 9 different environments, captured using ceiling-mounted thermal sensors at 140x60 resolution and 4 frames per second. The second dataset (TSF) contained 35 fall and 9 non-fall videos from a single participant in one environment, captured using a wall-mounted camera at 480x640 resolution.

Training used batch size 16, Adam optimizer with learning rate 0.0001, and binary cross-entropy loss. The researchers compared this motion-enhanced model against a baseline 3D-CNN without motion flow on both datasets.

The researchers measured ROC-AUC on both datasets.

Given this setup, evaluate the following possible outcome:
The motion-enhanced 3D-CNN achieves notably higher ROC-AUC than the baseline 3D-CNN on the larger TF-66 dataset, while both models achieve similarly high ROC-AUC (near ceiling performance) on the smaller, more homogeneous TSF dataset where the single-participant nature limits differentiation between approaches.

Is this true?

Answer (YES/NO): NO